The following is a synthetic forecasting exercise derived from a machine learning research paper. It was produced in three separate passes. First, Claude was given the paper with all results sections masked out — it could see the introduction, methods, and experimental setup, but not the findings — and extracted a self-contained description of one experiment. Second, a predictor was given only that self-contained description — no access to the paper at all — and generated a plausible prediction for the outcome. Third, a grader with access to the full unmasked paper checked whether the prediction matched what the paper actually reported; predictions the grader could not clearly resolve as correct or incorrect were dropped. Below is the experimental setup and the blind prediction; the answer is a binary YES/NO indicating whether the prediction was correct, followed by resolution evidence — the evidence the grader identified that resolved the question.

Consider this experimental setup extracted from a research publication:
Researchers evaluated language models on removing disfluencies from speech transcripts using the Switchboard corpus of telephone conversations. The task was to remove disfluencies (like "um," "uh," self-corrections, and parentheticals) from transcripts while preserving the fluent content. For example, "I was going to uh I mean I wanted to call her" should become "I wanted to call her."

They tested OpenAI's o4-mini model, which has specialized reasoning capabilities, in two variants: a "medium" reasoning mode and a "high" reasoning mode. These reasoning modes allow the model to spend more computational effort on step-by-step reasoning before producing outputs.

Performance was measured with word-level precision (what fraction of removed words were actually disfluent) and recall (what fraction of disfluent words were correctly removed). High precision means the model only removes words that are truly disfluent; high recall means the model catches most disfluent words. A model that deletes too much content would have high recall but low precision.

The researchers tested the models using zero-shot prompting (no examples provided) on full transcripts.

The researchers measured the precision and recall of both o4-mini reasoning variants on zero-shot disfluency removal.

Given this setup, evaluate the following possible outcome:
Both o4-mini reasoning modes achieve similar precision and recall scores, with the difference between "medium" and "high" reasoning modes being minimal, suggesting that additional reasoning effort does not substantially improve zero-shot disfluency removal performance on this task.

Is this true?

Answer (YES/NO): NO